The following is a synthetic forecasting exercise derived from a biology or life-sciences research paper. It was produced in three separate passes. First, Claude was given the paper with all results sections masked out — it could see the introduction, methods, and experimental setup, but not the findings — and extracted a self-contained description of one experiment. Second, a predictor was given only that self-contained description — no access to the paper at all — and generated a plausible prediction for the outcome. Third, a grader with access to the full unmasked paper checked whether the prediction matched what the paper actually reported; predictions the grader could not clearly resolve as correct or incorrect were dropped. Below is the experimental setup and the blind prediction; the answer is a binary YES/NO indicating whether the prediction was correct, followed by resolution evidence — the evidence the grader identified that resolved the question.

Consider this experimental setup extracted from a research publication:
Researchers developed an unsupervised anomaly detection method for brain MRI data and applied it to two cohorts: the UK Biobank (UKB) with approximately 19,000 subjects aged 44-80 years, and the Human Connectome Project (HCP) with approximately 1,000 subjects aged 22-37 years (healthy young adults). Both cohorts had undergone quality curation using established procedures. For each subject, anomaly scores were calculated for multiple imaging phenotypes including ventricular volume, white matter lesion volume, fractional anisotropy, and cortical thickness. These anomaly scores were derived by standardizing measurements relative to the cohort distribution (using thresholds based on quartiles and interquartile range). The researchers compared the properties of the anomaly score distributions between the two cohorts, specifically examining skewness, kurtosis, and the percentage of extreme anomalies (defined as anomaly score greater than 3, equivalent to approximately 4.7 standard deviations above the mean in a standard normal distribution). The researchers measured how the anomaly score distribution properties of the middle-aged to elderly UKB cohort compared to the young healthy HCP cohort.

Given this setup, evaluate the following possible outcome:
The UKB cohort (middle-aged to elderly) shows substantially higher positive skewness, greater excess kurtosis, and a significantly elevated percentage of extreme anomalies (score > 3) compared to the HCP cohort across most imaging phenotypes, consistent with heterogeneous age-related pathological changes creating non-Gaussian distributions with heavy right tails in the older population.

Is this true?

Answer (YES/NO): YES